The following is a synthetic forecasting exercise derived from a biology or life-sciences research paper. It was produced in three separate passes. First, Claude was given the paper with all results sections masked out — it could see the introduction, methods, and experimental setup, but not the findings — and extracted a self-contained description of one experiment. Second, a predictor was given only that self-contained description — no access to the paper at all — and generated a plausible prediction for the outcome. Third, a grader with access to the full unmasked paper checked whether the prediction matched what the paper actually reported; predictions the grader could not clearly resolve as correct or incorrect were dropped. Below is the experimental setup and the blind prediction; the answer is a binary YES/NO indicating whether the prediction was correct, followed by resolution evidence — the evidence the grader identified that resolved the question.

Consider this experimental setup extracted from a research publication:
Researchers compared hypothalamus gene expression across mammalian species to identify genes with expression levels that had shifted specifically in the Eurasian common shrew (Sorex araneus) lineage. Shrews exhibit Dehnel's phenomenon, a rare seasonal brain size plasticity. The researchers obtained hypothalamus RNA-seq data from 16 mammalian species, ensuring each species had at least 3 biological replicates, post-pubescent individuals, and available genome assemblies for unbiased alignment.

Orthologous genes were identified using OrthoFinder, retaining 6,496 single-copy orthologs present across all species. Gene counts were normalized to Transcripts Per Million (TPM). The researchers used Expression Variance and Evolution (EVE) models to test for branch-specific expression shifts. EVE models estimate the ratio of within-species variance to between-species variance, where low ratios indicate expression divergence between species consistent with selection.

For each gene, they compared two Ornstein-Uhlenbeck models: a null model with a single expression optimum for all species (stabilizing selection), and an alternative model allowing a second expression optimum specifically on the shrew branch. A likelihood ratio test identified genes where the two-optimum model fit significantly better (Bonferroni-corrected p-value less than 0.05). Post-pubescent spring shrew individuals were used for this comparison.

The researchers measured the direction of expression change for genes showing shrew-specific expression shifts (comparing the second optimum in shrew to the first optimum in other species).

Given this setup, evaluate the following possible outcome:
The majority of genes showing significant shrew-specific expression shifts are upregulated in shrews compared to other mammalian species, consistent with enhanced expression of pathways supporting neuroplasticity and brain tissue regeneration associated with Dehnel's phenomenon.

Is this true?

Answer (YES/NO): YES